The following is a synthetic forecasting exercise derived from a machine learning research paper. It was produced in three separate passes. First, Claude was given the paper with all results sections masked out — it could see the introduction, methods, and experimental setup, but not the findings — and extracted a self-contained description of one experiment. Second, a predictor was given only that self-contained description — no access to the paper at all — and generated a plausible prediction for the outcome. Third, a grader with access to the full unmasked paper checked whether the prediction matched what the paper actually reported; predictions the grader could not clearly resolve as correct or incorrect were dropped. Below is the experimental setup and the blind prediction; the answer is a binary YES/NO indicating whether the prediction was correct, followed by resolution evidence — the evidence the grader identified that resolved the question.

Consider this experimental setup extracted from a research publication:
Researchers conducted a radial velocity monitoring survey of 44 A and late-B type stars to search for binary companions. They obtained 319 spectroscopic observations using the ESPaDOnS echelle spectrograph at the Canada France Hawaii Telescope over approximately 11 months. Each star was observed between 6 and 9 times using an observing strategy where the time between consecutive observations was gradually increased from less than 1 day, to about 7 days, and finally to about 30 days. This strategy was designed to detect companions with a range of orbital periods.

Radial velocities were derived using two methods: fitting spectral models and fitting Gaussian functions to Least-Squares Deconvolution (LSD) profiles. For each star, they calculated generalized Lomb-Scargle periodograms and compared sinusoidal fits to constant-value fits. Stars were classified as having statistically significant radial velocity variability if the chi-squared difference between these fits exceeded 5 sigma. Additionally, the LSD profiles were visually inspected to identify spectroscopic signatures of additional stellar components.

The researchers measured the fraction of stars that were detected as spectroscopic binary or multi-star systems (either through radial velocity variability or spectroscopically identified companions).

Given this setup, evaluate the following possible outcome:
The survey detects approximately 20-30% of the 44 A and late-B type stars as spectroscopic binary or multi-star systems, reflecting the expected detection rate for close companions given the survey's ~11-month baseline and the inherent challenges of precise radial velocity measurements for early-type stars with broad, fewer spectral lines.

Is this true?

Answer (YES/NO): YES